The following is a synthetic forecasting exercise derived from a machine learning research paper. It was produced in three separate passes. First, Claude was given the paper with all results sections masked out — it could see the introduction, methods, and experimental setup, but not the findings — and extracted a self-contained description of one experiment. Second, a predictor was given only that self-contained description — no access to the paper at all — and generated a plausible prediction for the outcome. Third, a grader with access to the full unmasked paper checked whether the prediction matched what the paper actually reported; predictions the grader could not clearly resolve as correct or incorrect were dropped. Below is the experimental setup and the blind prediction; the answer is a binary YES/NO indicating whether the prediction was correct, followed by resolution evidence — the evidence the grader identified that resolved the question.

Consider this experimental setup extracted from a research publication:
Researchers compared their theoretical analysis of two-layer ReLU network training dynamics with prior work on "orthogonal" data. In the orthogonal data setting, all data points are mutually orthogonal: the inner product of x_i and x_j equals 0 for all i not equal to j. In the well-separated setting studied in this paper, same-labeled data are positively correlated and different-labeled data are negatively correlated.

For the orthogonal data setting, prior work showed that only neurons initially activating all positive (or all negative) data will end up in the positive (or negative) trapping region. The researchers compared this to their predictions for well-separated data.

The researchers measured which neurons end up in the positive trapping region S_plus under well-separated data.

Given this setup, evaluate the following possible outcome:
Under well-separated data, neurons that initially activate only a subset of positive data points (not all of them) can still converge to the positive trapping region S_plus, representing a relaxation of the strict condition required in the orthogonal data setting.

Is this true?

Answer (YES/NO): YES